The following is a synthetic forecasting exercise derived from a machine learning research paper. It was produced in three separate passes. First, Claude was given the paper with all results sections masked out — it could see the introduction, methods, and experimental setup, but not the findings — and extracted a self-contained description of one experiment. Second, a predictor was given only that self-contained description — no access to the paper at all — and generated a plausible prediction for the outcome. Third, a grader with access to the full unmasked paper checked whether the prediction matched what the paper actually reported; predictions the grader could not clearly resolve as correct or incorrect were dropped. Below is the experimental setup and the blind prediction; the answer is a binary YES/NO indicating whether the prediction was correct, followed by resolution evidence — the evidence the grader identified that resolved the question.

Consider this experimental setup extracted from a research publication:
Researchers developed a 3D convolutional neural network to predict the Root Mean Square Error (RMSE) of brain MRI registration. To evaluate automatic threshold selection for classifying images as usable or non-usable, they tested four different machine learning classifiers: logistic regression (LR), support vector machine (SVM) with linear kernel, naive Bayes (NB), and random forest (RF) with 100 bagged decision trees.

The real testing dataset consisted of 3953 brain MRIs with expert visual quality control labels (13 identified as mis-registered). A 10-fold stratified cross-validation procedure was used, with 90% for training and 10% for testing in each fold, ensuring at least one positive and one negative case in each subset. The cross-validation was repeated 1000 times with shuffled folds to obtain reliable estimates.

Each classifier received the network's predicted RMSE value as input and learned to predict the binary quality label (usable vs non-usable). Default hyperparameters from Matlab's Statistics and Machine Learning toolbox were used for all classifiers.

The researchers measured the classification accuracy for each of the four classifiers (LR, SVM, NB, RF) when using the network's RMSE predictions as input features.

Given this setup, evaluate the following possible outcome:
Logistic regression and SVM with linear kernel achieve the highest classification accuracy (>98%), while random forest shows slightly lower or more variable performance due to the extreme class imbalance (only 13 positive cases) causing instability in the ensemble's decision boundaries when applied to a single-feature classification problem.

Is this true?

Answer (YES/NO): NO